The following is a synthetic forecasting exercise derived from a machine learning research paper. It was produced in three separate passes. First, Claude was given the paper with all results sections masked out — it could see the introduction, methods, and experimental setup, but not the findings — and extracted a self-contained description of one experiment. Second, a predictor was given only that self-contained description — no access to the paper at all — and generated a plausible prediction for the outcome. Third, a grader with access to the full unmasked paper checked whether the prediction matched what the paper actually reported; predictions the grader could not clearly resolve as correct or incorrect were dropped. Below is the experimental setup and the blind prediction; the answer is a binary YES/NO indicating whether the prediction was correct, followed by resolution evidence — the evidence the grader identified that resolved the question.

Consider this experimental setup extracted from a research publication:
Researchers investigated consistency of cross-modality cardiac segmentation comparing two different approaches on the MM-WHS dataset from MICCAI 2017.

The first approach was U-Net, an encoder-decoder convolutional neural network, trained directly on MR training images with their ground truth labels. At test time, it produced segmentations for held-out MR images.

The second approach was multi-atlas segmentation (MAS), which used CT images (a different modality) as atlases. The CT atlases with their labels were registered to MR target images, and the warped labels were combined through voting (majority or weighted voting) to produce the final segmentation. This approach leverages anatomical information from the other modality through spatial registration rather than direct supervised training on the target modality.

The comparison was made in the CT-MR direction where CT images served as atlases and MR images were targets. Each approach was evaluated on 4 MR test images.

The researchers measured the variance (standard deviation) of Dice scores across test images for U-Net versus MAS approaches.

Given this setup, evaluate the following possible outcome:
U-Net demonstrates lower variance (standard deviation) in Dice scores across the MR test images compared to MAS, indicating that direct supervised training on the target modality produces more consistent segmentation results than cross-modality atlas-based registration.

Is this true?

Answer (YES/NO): NO